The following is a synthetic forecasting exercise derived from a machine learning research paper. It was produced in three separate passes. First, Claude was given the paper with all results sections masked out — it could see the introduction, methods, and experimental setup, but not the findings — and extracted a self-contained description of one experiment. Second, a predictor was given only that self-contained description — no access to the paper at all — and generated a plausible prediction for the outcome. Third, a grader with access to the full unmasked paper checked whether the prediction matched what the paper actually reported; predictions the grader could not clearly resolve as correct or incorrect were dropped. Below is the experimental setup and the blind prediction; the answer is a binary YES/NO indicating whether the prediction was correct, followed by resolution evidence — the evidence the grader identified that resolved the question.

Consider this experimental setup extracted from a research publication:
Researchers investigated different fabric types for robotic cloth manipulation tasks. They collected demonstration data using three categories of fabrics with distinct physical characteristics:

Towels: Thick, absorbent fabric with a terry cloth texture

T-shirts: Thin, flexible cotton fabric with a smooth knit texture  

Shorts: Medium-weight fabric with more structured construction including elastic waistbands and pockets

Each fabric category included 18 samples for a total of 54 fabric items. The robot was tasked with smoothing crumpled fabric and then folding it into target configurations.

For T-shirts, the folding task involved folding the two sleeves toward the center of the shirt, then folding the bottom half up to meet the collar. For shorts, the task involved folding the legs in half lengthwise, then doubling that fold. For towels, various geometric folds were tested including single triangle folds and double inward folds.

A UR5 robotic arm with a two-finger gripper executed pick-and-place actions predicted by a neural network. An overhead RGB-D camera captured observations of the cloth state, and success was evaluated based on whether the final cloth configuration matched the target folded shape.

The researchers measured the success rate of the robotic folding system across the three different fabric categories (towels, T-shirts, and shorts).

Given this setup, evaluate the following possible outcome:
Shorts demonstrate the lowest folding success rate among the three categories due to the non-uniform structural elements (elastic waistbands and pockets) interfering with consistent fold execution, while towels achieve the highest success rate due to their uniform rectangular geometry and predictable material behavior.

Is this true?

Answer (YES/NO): NO